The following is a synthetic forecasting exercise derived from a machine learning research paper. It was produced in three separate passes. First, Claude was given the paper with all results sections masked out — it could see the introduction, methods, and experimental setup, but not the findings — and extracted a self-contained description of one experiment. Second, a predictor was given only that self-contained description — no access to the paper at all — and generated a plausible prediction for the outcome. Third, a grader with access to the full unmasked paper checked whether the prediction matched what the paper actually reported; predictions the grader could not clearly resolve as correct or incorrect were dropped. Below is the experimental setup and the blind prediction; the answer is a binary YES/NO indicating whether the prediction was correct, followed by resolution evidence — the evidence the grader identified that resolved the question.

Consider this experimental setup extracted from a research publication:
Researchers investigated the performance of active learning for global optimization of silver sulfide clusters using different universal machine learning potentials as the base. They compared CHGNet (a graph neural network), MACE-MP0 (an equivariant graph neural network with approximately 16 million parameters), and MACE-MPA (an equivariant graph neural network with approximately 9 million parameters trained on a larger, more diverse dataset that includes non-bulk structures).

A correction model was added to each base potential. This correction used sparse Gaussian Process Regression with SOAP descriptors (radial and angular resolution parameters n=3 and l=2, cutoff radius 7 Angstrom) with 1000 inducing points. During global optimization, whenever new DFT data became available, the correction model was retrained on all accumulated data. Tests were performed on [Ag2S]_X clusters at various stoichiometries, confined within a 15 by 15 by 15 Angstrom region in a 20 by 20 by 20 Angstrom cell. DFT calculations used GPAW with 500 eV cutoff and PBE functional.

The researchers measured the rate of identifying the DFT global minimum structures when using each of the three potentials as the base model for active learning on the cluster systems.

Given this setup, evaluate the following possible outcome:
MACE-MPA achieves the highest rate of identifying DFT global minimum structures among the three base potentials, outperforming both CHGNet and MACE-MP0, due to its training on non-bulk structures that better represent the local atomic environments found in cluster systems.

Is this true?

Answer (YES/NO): NO